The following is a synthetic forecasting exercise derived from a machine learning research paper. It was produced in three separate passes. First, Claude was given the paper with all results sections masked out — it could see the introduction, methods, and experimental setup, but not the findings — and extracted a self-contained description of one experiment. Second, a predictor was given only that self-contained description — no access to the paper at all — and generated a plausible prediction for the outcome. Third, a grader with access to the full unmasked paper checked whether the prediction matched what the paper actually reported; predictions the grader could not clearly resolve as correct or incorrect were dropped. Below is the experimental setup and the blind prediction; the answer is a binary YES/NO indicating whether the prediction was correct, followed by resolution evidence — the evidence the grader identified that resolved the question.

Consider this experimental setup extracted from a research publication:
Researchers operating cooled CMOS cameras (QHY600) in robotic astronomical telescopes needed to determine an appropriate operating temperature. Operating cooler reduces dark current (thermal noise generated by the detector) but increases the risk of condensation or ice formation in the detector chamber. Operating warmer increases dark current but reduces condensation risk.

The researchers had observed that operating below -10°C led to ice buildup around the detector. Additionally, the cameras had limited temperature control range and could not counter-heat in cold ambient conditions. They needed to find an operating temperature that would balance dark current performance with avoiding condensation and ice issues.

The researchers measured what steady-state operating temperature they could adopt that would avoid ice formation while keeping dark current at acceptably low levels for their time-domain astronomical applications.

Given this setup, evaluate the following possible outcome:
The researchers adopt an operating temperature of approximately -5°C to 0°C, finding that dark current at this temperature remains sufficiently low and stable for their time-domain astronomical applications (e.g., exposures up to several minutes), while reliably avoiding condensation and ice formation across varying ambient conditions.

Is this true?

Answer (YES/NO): NO